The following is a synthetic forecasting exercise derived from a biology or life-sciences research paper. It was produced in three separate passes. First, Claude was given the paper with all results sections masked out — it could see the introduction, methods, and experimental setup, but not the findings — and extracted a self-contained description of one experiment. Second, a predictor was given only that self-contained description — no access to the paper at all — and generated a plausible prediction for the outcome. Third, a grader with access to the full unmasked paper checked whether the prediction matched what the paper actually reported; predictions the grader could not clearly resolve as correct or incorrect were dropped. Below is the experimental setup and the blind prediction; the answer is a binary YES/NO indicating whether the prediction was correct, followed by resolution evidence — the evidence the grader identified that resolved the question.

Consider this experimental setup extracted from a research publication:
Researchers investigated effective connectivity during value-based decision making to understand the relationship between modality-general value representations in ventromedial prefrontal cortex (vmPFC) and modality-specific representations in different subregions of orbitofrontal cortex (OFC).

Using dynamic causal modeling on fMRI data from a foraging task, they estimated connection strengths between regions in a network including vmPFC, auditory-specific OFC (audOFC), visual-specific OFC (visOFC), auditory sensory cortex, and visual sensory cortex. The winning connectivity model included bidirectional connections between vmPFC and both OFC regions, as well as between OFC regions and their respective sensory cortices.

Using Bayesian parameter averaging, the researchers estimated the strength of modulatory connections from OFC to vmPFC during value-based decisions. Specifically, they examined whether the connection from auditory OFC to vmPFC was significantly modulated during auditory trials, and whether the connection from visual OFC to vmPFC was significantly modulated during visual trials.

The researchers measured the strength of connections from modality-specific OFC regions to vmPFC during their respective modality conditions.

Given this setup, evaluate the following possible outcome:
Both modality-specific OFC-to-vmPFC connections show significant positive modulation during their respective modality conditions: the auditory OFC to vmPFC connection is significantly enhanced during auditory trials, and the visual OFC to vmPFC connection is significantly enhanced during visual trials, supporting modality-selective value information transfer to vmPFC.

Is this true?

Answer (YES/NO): NO